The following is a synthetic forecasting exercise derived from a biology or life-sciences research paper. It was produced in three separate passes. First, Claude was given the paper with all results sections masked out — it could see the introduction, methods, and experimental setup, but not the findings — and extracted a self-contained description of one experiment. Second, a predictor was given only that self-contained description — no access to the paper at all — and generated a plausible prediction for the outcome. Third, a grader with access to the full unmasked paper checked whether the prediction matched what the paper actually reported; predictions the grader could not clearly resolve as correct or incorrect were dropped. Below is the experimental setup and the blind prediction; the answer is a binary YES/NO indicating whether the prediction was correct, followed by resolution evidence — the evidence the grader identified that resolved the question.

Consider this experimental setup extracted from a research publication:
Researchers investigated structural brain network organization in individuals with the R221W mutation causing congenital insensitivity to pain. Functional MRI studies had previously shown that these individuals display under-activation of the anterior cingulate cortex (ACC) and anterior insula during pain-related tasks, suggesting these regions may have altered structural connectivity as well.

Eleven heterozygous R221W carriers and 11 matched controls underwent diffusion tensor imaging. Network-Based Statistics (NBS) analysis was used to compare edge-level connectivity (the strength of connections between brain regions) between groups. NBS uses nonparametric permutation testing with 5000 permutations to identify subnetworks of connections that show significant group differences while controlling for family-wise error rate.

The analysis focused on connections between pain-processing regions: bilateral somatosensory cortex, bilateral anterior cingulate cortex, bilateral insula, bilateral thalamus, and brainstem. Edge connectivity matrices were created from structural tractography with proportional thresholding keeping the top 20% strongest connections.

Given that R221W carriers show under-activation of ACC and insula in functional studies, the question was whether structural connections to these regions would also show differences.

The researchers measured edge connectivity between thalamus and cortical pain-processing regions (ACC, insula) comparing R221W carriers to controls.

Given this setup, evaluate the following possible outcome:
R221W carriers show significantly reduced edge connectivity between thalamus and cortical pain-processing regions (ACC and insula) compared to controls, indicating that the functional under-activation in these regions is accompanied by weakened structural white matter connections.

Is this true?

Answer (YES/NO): NO